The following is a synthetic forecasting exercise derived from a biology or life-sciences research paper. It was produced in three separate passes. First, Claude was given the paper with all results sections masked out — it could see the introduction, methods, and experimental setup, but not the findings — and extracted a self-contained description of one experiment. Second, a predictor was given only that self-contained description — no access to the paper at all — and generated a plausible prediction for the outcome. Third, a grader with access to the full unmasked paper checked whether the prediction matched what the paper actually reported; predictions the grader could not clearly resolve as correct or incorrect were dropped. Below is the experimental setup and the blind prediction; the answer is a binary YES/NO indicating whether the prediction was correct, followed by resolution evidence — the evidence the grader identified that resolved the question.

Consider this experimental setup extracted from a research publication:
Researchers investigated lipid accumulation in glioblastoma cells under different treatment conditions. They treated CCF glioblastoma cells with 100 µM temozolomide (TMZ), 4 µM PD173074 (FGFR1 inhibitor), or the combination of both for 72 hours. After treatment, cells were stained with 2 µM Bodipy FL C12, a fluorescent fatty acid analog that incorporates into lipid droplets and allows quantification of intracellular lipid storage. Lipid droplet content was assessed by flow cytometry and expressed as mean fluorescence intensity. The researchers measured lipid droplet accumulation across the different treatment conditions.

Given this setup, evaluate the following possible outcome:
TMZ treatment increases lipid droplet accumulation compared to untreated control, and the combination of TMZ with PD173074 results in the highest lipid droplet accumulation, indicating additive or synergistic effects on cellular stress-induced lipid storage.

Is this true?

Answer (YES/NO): NO